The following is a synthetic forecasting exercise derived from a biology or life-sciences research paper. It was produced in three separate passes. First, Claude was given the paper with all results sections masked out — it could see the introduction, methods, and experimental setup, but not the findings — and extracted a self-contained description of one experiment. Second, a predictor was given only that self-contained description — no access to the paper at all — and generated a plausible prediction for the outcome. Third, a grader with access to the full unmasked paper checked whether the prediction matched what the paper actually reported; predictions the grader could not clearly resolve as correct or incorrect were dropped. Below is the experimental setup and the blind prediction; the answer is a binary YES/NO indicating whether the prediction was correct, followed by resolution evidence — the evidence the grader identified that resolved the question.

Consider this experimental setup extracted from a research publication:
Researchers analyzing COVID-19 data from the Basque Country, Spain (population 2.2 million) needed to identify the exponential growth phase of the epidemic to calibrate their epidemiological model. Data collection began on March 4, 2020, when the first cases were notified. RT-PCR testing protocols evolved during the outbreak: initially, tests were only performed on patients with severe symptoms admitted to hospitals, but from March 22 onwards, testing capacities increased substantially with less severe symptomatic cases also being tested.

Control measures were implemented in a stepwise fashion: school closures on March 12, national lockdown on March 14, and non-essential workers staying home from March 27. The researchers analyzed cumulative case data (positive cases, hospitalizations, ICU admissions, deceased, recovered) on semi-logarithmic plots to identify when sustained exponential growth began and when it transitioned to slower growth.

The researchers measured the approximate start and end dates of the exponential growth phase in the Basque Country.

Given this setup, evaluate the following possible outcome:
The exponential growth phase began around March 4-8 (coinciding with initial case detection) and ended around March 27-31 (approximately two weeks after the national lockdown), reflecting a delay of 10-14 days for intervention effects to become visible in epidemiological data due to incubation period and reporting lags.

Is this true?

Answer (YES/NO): NO